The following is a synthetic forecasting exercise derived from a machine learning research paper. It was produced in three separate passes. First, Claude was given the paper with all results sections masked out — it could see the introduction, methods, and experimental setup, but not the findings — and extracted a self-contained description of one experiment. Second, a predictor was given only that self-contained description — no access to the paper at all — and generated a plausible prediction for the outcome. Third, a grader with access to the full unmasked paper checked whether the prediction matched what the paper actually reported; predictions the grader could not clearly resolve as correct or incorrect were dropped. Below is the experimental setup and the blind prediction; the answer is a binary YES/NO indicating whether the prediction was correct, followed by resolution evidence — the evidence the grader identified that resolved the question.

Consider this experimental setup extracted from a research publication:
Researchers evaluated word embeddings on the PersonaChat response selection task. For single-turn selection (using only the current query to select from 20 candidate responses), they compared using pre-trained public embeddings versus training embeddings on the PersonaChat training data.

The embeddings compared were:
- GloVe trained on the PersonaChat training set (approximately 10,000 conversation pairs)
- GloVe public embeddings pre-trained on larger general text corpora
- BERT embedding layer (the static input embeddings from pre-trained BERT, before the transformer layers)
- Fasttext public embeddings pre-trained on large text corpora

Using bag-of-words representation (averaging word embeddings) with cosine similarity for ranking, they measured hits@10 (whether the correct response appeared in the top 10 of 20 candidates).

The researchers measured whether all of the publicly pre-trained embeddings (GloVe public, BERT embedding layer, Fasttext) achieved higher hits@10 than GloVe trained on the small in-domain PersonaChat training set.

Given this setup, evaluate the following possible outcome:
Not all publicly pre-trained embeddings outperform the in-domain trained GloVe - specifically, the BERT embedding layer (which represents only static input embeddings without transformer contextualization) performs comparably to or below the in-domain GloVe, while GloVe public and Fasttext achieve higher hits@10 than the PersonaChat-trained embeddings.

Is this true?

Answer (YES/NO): YES